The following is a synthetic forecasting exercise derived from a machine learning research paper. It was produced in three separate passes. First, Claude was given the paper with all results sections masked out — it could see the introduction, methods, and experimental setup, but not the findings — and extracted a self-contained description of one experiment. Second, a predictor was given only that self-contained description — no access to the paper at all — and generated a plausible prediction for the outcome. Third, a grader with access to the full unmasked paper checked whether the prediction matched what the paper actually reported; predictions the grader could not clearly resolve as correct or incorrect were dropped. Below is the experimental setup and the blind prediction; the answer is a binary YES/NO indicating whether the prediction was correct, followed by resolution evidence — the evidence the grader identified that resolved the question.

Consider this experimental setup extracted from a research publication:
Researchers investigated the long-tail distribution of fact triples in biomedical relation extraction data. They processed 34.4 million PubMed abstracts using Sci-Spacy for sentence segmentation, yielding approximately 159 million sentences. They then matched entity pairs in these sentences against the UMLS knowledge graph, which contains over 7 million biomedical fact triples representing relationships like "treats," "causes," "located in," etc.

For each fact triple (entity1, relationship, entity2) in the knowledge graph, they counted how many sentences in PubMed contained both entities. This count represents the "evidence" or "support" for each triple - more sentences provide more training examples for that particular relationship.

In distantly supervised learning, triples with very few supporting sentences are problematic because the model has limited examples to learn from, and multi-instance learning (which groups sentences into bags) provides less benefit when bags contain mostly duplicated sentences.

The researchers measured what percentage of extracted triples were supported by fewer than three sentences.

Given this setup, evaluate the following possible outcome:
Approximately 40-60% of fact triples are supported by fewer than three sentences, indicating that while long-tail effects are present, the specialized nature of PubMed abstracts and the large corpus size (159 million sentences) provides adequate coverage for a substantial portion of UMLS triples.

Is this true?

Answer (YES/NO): YES